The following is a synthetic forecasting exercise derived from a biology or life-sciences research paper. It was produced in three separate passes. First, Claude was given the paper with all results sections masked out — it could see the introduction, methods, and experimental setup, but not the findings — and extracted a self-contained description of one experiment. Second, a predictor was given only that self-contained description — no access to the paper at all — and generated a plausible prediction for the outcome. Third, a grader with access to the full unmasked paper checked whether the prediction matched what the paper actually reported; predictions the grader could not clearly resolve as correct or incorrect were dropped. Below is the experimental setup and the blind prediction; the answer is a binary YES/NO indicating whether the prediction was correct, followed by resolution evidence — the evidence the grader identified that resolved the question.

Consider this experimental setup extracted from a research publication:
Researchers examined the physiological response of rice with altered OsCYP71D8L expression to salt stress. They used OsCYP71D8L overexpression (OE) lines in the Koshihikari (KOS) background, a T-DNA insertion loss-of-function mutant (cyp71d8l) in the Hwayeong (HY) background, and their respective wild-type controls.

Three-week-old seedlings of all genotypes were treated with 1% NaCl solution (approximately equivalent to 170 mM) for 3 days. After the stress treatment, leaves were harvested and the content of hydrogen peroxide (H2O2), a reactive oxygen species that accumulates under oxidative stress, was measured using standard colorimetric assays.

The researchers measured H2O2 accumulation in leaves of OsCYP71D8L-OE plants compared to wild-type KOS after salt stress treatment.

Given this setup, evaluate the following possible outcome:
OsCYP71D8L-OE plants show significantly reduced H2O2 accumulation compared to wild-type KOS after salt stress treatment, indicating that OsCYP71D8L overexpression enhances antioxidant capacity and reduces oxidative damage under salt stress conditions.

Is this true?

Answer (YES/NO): YES